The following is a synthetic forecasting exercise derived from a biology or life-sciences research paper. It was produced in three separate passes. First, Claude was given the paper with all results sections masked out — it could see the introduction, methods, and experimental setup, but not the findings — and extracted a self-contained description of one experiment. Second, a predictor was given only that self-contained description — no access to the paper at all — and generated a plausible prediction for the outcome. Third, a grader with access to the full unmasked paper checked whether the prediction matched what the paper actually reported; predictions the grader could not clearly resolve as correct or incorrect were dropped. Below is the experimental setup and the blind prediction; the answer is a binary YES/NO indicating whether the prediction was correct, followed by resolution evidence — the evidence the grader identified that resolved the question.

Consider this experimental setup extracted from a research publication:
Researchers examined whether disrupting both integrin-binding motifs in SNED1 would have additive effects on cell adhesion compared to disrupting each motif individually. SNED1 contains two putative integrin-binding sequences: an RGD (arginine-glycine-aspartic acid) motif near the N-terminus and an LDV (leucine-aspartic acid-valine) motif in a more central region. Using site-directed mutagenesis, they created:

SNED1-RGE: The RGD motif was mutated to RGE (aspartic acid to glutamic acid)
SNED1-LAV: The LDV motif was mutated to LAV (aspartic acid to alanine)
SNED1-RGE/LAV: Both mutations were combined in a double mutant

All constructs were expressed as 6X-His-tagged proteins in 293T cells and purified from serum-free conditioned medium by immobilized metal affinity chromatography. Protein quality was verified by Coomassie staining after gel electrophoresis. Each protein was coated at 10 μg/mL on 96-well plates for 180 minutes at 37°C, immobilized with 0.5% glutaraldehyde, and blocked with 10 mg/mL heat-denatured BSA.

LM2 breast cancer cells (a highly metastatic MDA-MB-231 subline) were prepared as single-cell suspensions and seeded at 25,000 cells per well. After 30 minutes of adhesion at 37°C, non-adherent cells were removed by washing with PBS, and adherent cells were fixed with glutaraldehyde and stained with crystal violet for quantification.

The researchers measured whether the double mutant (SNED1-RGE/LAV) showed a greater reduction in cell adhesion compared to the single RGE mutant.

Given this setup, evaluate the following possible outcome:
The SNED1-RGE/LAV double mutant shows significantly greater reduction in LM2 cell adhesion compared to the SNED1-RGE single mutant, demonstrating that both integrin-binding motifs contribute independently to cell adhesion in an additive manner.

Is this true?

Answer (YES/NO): NO